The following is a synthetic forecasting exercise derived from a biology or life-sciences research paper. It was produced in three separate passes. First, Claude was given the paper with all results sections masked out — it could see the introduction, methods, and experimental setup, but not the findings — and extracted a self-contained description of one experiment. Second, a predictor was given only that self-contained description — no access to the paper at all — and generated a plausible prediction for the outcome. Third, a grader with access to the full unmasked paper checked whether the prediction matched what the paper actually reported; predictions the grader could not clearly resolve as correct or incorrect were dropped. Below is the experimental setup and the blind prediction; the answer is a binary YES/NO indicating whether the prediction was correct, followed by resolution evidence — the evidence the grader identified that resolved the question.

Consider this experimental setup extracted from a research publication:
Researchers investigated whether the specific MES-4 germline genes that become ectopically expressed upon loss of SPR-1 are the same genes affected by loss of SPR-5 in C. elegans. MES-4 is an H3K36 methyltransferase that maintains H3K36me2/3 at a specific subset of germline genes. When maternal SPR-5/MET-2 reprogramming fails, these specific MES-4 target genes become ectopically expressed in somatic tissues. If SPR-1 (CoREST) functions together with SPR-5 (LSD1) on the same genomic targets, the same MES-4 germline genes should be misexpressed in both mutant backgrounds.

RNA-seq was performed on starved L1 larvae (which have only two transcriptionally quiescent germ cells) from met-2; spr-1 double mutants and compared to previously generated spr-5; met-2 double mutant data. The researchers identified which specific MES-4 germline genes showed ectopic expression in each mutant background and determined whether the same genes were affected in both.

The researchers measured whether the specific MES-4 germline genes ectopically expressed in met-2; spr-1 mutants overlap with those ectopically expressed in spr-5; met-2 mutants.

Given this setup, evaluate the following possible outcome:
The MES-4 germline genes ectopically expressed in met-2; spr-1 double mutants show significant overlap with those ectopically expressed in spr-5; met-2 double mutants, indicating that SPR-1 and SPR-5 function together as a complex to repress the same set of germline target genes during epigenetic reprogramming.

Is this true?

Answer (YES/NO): YES